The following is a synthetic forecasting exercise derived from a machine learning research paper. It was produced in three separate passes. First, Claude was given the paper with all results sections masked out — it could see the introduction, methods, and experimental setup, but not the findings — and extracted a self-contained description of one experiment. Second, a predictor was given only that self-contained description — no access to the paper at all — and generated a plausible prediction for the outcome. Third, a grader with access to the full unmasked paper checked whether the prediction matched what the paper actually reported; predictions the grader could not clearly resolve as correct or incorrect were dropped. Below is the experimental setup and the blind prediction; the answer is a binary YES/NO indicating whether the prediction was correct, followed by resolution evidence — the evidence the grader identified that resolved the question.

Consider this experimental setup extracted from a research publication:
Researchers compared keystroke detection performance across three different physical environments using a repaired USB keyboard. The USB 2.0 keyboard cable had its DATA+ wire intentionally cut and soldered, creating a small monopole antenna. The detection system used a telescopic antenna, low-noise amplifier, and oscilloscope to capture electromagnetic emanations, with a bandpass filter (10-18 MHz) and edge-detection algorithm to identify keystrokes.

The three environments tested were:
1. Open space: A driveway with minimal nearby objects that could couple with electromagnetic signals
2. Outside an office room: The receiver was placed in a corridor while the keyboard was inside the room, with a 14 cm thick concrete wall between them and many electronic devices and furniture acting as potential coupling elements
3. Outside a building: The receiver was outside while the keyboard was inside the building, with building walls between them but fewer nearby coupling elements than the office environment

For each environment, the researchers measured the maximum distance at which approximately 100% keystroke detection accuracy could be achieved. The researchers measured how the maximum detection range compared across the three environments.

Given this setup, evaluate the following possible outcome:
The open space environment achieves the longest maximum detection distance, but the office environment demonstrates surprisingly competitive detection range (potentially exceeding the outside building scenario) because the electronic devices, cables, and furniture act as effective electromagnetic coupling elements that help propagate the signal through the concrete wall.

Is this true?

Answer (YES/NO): NO